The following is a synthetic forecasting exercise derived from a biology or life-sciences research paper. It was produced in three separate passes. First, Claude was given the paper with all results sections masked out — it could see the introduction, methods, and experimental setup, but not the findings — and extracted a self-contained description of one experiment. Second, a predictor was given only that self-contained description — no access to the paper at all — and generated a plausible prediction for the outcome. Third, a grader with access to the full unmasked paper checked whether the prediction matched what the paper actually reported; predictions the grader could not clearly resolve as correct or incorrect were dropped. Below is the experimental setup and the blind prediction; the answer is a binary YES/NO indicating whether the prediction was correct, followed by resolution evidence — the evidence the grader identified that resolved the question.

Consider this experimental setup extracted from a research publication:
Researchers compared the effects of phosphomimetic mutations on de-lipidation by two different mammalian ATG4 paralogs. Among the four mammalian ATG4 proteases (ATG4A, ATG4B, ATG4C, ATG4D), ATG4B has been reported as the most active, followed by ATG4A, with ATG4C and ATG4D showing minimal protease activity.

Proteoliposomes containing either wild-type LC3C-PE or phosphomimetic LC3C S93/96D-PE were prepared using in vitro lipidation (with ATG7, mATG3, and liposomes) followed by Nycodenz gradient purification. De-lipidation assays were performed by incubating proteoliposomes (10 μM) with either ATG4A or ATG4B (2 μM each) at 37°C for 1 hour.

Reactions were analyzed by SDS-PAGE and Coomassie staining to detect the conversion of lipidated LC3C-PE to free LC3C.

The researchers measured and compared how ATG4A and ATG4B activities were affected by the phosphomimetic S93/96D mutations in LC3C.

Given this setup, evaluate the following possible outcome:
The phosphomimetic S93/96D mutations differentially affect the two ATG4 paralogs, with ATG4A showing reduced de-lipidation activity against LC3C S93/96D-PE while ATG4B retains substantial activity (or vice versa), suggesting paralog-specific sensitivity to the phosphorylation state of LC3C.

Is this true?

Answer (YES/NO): NO